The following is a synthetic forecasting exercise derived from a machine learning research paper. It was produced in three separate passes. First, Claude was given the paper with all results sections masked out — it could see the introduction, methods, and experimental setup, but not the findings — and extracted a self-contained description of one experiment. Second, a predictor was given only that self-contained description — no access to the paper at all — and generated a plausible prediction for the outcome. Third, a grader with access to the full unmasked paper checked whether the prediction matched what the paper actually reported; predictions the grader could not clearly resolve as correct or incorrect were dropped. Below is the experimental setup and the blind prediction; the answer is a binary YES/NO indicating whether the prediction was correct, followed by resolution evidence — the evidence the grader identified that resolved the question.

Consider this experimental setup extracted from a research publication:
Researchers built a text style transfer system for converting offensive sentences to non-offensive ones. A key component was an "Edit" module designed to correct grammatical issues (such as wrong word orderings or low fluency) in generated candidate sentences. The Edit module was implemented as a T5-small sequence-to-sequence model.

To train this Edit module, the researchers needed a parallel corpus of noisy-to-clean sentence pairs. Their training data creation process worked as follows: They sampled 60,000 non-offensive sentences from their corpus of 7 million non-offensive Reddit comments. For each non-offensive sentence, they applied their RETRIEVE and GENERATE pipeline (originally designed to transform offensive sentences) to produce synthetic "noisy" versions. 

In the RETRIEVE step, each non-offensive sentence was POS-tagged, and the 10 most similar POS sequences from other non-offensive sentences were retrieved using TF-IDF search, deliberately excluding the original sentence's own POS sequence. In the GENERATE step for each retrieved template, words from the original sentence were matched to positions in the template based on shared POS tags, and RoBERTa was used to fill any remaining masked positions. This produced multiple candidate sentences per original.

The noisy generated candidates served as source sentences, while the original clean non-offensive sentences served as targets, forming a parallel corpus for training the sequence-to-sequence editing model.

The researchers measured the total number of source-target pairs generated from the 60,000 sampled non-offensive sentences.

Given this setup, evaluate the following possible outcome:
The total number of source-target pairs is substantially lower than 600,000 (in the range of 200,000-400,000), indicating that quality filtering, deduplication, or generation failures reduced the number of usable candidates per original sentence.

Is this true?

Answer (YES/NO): NO